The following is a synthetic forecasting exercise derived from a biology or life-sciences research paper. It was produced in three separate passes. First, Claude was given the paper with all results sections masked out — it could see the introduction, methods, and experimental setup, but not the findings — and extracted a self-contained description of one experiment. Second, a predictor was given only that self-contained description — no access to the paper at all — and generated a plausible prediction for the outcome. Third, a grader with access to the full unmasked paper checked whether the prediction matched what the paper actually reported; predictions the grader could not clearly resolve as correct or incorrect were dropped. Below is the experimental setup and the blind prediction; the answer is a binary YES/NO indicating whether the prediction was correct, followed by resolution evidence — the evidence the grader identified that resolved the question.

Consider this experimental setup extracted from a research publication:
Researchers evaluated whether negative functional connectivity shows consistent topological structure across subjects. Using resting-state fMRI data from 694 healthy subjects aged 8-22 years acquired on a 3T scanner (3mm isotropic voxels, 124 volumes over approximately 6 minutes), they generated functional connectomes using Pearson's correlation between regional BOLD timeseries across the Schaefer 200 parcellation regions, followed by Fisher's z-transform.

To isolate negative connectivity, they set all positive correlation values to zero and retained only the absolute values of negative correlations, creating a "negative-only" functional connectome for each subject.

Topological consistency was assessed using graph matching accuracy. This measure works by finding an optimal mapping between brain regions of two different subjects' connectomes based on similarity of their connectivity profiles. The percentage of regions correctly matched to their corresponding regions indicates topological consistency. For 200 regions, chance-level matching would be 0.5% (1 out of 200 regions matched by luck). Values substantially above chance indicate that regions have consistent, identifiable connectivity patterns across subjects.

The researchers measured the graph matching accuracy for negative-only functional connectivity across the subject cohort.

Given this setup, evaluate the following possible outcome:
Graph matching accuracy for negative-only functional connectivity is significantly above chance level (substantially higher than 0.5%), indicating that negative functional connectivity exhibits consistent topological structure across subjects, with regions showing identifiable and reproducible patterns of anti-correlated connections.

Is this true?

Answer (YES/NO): NO